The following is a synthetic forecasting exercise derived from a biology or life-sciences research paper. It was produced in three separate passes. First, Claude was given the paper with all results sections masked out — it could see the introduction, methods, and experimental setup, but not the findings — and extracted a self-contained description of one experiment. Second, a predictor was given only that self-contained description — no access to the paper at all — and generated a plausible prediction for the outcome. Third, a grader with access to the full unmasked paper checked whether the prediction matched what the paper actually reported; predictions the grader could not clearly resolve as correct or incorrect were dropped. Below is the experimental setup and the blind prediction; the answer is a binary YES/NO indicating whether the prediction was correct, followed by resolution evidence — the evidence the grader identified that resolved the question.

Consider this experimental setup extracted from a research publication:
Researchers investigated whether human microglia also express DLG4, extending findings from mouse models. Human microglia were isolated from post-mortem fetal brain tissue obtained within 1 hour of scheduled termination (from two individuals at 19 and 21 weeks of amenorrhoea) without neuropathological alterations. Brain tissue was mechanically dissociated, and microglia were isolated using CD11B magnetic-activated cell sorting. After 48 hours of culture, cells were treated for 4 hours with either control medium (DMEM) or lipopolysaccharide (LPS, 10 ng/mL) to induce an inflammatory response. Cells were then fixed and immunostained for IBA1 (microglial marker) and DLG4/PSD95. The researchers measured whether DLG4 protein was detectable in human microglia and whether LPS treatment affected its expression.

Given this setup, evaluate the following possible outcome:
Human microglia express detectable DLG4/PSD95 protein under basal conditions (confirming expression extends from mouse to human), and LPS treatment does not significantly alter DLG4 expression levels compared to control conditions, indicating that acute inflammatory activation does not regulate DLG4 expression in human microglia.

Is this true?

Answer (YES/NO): NO